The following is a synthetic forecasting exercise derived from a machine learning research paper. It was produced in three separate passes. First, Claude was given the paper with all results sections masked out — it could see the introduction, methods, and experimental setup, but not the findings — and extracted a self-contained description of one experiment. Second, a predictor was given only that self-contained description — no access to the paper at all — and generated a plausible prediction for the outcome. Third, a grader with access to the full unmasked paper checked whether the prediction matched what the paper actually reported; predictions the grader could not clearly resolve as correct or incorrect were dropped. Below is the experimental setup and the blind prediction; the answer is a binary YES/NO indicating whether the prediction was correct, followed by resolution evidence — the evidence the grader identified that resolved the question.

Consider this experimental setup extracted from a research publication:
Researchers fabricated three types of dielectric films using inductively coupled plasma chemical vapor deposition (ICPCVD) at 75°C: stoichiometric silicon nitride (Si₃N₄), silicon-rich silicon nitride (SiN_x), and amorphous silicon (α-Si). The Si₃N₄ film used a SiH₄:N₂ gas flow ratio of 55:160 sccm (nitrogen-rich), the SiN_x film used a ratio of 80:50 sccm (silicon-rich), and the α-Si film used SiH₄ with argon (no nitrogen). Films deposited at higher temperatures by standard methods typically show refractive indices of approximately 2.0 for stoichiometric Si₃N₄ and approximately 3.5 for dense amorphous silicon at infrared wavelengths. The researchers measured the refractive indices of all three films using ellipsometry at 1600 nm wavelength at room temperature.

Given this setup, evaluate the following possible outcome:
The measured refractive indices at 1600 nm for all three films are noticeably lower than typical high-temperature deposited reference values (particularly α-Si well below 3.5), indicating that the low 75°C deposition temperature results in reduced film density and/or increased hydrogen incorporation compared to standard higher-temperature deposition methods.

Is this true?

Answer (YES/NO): YES